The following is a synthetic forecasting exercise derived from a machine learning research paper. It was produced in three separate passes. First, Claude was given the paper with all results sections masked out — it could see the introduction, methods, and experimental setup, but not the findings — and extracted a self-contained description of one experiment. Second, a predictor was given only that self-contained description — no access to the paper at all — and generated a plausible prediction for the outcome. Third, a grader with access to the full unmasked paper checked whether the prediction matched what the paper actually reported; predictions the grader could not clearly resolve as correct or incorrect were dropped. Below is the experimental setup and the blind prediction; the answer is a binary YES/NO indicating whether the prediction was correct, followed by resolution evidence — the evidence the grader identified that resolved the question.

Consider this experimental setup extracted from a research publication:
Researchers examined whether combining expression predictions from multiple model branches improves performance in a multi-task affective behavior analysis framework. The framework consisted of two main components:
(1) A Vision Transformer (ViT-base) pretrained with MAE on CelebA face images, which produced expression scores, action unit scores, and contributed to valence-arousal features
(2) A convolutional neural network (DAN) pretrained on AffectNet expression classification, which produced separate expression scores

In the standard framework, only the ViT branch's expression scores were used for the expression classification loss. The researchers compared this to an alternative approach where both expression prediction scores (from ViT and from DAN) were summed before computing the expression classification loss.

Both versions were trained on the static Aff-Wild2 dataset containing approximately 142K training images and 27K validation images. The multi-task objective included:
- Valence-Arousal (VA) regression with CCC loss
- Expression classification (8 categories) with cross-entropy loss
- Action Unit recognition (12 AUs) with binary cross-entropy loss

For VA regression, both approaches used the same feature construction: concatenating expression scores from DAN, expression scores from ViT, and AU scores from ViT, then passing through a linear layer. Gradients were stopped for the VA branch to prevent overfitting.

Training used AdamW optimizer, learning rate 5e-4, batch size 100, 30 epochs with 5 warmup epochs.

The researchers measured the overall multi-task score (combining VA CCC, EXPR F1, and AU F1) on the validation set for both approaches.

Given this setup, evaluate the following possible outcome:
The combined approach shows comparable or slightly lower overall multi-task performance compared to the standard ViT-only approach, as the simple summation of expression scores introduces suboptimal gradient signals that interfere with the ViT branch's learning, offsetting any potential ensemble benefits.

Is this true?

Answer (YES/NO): YES